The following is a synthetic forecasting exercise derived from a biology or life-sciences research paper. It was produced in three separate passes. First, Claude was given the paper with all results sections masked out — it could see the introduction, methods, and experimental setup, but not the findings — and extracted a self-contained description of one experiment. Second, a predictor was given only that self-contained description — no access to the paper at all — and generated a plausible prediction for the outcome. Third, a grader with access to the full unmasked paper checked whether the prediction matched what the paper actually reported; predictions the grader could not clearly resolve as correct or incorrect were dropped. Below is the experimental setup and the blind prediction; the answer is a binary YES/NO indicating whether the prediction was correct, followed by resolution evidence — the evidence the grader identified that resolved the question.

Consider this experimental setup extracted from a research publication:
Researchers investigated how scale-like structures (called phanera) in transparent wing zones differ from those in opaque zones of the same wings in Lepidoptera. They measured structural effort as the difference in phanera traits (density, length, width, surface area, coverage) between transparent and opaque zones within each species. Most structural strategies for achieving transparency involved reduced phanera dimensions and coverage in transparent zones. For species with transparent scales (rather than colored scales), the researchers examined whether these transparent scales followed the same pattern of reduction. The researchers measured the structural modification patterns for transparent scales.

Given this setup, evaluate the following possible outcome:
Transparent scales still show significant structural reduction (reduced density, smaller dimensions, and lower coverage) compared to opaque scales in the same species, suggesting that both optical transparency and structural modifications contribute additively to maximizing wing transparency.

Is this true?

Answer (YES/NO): NO